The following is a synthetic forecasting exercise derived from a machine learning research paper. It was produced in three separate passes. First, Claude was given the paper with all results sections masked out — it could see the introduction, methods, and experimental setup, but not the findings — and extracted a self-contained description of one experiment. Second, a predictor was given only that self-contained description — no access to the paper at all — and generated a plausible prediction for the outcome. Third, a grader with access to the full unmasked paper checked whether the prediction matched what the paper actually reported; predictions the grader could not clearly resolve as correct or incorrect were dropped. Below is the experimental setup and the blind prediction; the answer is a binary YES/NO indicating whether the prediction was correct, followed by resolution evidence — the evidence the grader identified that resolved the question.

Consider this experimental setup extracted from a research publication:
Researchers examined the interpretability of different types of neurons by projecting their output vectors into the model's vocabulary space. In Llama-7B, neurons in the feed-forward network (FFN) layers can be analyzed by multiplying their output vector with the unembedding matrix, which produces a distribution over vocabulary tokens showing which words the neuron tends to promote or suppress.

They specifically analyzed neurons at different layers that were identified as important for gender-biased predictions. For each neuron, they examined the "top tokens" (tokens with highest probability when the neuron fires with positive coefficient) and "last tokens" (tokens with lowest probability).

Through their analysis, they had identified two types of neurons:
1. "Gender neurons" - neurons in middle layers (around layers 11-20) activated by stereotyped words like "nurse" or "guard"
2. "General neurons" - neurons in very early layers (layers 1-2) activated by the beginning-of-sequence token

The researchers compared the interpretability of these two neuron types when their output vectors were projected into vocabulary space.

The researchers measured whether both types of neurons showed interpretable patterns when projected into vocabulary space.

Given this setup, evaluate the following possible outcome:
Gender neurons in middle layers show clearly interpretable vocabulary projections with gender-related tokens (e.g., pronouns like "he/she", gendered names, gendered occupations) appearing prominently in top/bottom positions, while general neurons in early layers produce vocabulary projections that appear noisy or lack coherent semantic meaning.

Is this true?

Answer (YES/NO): YES